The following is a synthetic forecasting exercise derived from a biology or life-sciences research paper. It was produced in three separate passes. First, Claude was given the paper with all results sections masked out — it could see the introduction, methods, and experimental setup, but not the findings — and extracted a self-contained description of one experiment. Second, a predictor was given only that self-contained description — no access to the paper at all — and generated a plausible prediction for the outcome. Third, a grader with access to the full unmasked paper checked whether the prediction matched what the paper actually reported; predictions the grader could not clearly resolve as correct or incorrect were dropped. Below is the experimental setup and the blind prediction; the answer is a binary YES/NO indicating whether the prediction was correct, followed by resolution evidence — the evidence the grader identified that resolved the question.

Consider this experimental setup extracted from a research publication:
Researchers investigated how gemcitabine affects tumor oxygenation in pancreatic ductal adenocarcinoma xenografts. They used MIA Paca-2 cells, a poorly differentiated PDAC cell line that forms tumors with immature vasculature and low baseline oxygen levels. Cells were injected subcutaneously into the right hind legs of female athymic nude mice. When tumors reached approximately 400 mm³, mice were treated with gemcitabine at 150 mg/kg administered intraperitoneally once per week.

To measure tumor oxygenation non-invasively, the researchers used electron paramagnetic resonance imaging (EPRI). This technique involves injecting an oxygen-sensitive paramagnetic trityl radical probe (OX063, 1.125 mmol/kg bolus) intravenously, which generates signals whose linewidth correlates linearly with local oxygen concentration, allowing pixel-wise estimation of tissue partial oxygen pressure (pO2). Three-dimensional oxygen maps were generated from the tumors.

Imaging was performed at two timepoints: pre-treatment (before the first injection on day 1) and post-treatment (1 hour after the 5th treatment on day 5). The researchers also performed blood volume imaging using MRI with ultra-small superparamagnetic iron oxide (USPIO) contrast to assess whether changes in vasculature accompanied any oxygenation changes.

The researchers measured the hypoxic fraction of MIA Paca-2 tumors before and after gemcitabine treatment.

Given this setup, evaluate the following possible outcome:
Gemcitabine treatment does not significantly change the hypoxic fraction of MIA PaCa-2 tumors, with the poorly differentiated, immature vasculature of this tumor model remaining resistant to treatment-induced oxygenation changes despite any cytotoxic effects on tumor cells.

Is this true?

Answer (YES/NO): NO